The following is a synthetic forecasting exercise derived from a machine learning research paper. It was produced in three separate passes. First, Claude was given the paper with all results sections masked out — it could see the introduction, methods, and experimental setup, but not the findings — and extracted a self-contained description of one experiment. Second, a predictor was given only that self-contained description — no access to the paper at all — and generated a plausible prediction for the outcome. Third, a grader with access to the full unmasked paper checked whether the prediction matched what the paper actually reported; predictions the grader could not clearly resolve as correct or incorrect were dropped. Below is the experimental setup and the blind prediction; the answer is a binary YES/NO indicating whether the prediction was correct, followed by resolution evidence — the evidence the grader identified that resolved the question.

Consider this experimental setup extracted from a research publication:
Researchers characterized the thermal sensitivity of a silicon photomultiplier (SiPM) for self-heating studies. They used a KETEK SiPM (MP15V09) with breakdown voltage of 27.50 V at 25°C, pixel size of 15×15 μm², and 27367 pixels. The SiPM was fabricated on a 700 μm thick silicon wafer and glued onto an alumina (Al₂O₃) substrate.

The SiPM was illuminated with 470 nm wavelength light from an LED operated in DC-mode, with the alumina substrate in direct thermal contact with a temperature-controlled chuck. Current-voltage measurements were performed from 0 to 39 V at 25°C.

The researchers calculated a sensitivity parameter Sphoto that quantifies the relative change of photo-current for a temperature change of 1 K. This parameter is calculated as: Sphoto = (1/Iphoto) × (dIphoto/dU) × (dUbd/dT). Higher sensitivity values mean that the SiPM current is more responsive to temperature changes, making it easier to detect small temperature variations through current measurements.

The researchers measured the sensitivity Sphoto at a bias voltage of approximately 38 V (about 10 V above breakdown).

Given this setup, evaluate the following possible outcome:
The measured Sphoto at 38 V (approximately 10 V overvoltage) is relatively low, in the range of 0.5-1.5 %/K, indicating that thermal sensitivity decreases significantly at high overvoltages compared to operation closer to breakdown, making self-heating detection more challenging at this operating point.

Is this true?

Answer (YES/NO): NO